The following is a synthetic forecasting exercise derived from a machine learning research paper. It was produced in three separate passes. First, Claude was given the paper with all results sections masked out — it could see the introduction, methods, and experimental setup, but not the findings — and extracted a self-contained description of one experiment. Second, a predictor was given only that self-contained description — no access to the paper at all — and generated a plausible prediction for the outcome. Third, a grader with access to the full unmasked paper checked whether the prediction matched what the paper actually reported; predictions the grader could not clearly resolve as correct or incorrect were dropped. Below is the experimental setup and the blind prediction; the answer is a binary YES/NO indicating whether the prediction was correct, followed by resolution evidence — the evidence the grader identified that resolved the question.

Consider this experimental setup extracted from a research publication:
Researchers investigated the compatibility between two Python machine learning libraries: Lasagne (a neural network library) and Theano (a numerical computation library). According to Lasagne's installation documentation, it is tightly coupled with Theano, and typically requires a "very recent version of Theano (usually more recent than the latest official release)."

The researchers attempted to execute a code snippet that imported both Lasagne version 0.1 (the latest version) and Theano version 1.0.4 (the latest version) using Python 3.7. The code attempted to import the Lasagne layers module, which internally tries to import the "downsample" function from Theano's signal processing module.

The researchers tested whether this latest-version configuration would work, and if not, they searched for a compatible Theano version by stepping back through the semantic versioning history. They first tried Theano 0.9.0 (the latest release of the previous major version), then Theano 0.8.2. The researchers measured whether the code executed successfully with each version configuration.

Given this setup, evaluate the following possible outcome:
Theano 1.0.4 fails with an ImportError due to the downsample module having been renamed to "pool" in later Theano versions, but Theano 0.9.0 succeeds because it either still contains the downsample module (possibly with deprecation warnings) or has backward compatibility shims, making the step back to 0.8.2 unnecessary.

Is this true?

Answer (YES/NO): NO